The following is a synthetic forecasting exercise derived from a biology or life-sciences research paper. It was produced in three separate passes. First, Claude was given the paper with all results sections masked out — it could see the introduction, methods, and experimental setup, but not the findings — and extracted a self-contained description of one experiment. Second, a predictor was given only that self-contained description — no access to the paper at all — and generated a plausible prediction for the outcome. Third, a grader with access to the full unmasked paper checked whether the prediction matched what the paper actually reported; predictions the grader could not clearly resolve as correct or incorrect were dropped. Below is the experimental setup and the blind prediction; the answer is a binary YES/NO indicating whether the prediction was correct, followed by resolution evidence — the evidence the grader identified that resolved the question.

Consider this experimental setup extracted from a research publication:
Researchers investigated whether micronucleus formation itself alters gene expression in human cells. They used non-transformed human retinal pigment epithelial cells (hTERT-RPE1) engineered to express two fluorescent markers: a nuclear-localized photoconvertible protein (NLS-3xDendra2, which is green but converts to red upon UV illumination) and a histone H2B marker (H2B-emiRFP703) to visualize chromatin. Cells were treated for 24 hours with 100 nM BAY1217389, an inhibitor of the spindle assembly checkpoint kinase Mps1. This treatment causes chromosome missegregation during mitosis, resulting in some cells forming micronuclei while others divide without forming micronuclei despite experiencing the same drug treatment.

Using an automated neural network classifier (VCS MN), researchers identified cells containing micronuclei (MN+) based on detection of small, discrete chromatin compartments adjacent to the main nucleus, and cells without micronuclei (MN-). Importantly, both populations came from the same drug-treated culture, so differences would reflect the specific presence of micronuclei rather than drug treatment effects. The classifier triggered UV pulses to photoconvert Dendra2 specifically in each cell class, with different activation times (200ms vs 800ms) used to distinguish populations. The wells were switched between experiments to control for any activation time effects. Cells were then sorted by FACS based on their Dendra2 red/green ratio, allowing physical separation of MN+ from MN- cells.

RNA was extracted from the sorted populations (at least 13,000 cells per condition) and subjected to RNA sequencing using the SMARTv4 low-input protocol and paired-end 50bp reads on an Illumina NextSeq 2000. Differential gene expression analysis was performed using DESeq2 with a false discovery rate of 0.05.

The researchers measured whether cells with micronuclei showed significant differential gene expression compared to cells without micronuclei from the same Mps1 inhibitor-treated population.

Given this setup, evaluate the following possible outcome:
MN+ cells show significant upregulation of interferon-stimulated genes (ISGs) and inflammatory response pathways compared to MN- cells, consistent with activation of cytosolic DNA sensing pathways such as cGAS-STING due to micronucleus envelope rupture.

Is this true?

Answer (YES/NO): NO